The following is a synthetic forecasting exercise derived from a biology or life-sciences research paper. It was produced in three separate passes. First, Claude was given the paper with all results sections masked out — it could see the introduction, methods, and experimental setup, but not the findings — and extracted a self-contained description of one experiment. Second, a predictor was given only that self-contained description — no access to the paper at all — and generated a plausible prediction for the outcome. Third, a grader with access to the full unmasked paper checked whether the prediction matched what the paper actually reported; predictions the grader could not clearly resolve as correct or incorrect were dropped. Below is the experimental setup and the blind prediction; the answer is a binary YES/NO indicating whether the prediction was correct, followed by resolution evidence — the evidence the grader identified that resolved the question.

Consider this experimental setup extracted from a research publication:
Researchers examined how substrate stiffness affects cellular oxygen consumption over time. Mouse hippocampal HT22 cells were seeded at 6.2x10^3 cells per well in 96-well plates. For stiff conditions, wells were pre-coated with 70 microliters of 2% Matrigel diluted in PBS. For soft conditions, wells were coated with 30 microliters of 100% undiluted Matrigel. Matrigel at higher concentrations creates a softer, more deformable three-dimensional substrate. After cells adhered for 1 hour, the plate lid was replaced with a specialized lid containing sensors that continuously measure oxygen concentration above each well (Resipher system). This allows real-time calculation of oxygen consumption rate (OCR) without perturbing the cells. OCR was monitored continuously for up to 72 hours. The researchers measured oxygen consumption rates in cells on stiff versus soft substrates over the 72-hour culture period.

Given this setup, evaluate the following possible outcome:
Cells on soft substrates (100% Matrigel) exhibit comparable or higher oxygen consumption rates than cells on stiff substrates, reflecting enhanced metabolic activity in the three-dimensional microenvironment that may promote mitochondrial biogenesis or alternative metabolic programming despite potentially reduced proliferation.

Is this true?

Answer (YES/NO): NO